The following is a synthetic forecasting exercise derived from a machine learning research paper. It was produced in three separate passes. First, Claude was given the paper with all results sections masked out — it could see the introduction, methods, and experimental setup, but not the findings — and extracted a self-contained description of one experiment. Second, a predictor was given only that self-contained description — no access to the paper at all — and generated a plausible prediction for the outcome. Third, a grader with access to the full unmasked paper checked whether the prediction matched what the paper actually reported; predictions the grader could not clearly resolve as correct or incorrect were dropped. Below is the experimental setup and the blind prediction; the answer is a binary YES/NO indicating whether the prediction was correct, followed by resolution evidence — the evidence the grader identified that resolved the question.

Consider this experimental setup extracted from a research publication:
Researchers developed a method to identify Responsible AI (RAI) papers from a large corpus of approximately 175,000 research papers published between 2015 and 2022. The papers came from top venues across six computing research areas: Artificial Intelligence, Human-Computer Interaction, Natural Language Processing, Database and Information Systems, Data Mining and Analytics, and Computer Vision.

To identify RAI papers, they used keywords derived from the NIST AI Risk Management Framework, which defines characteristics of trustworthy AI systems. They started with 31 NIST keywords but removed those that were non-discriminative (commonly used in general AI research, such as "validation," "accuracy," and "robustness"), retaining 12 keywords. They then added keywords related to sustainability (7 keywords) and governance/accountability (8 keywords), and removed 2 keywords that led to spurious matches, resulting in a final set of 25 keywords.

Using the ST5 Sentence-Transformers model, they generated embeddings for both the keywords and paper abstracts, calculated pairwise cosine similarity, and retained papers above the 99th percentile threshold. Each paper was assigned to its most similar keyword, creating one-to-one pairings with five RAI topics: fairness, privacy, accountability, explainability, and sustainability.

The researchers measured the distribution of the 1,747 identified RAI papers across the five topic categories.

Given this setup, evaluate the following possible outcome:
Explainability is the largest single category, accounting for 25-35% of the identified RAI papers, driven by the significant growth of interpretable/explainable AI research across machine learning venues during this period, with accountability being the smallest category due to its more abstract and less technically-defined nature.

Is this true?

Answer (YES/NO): NO